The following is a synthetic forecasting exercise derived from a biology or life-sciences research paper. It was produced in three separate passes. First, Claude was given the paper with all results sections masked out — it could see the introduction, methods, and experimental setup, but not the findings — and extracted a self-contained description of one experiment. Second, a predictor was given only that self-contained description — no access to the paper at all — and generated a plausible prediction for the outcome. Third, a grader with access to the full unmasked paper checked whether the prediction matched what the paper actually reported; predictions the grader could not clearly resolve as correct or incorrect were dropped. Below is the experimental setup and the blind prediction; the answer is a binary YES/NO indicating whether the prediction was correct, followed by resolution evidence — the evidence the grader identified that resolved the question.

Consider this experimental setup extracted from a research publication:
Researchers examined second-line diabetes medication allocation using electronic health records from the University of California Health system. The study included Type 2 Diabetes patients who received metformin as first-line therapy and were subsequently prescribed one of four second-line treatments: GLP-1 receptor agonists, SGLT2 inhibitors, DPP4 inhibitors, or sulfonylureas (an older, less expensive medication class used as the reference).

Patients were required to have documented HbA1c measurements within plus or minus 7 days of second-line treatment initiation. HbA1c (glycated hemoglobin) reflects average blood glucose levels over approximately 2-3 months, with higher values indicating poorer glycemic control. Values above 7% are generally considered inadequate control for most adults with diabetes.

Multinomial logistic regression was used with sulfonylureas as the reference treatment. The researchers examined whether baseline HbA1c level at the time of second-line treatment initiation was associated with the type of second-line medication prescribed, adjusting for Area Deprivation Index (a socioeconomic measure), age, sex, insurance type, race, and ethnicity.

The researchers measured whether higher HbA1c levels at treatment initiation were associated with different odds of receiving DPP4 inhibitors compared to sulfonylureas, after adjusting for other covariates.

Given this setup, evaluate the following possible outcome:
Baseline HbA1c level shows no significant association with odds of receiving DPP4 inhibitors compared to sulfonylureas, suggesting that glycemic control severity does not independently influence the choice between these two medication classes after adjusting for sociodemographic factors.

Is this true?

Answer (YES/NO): NO